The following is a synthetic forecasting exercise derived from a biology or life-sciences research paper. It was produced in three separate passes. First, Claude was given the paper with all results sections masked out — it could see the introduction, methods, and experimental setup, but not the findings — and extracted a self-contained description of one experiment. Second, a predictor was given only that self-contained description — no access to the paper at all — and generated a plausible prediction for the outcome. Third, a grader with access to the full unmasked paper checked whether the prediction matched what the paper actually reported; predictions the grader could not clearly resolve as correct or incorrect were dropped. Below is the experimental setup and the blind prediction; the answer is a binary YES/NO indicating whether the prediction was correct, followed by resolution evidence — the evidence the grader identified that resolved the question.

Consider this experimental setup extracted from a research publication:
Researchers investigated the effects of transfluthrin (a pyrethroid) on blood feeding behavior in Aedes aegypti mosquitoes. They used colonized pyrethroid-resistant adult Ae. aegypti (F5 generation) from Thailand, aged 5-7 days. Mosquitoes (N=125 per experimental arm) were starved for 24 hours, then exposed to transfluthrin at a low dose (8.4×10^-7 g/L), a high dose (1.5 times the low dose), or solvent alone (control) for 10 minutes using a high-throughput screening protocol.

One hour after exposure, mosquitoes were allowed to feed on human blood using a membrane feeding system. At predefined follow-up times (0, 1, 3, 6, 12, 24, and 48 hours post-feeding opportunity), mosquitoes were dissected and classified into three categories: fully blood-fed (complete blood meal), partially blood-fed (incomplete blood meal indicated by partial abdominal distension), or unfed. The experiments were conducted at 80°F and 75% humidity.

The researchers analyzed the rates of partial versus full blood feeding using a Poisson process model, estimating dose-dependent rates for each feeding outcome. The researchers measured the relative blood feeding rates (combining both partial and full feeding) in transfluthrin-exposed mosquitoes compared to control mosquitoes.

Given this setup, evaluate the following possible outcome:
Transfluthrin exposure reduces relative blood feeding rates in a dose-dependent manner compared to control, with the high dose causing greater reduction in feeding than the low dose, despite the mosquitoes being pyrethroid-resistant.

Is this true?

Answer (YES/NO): YES